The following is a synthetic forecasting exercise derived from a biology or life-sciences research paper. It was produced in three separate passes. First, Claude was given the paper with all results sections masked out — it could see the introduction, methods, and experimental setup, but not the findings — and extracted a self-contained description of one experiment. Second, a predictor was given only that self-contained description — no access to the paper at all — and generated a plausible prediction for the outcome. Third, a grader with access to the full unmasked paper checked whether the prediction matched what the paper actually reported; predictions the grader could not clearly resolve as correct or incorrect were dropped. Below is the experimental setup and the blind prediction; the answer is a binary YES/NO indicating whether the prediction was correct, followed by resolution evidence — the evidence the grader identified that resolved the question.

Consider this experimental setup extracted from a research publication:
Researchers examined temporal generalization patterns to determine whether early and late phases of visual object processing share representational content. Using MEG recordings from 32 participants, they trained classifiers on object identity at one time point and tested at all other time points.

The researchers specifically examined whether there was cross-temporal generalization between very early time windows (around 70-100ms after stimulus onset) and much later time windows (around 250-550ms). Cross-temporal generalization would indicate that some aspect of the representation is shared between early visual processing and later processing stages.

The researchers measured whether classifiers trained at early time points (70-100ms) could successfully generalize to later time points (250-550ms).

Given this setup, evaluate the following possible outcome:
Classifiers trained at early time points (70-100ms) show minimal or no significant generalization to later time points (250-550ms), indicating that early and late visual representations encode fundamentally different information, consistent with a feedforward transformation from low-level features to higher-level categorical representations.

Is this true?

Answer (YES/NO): NO